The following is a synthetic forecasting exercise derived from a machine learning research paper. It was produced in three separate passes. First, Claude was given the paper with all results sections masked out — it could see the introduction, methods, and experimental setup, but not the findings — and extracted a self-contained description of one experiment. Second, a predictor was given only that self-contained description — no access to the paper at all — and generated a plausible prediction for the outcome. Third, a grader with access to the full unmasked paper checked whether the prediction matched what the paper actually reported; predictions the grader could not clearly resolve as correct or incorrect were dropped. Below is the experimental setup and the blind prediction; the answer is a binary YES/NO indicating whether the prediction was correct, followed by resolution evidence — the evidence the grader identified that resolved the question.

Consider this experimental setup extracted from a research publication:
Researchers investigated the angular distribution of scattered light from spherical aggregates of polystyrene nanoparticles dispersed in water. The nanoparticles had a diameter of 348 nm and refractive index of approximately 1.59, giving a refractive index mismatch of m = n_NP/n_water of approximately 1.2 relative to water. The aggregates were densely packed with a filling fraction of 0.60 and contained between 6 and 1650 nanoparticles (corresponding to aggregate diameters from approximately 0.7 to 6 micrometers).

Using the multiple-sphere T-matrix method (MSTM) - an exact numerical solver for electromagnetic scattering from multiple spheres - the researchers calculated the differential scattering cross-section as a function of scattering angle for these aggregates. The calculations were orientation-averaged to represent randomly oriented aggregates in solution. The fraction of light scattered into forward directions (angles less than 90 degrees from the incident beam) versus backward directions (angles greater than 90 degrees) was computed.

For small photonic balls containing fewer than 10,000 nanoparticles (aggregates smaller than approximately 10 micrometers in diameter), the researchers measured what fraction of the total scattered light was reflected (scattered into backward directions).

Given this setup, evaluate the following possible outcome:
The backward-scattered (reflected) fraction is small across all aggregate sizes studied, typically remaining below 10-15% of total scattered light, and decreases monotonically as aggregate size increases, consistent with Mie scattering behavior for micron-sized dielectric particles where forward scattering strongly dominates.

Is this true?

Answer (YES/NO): NO